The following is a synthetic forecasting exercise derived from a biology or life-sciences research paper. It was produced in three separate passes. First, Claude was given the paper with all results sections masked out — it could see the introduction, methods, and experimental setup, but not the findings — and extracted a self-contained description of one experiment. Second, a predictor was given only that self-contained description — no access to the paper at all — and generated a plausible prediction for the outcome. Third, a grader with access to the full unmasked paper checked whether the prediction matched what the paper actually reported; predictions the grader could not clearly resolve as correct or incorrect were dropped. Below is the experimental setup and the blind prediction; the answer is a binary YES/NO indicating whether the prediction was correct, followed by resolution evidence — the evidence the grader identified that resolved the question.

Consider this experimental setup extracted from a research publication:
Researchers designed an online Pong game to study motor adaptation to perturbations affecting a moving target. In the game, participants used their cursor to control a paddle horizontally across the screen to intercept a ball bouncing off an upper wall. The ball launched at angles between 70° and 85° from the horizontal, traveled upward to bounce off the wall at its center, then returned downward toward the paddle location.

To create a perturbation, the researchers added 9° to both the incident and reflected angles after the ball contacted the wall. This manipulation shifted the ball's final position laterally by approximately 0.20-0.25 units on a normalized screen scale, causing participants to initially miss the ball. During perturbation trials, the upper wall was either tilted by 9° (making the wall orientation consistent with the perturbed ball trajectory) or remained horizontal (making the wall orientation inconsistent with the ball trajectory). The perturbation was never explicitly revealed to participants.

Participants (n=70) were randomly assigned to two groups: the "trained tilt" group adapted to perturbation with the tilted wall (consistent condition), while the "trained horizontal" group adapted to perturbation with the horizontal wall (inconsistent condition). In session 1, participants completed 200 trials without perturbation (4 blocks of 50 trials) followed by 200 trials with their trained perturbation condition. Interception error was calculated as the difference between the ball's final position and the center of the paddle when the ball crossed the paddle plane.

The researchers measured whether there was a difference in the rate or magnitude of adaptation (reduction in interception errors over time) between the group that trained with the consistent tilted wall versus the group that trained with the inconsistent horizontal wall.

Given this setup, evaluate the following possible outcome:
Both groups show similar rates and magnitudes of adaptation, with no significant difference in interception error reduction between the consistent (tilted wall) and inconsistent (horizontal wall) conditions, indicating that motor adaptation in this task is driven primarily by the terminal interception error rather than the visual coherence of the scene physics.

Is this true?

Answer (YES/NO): YES